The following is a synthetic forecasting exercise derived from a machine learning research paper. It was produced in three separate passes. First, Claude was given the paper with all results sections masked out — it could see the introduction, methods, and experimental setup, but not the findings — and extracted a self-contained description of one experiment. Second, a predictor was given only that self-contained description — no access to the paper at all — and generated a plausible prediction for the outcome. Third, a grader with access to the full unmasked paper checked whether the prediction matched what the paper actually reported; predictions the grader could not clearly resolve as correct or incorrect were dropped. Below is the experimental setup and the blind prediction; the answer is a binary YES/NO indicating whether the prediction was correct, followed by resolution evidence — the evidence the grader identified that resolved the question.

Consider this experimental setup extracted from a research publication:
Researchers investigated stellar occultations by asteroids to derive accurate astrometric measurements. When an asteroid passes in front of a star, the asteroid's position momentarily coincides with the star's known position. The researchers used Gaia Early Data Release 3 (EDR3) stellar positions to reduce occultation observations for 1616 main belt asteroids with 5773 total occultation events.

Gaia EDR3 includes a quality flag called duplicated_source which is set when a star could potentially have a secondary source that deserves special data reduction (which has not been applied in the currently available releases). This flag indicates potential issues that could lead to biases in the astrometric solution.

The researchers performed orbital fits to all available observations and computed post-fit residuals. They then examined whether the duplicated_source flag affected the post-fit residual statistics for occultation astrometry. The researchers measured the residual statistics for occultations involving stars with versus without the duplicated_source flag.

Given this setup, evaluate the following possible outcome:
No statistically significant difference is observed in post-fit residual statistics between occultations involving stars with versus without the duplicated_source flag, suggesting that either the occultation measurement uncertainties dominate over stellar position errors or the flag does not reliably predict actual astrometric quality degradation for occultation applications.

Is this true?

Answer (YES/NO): YES